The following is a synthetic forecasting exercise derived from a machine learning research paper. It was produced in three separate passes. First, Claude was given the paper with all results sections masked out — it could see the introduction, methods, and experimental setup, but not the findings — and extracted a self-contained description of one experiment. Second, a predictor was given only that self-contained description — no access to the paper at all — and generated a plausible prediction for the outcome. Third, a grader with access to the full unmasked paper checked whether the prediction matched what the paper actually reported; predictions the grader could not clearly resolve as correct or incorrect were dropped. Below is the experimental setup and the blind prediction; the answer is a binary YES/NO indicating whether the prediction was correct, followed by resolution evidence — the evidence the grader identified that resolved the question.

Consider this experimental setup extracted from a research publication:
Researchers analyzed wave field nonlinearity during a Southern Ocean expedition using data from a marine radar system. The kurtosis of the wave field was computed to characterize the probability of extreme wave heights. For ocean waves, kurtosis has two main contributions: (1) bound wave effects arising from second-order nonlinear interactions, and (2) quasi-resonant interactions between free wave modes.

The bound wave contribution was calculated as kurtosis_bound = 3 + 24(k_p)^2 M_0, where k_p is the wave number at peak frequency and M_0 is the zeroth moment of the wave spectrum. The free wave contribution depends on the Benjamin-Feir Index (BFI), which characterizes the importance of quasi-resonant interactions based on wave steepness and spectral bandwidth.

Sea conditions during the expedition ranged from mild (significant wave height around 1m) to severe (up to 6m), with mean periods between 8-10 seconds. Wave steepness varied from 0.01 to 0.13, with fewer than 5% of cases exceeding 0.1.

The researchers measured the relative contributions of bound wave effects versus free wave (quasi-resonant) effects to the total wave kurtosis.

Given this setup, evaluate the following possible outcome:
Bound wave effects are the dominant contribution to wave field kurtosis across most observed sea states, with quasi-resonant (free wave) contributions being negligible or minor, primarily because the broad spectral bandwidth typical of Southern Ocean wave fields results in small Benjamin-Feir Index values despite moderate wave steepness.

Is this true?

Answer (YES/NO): YES